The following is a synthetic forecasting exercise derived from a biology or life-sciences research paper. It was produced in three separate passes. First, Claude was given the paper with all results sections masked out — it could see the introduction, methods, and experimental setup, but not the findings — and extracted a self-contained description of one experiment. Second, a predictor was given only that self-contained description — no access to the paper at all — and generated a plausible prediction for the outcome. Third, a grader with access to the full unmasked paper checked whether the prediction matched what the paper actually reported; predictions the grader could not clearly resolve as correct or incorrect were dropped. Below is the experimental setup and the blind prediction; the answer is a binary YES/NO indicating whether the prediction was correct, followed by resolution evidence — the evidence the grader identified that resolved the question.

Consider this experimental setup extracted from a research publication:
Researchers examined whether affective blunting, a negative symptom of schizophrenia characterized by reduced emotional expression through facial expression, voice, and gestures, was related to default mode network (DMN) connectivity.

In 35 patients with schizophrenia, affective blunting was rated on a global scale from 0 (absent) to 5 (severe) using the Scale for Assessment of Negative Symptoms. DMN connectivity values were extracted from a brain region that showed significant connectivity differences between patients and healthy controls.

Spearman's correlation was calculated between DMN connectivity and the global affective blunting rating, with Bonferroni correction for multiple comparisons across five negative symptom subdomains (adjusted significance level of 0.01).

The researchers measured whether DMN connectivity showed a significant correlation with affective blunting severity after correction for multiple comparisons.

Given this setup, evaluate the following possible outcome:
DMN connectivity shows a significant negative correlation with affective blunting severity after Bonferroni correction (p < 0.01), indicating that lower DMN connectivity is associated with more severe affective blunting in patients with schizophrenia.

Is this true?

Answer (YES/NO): NO